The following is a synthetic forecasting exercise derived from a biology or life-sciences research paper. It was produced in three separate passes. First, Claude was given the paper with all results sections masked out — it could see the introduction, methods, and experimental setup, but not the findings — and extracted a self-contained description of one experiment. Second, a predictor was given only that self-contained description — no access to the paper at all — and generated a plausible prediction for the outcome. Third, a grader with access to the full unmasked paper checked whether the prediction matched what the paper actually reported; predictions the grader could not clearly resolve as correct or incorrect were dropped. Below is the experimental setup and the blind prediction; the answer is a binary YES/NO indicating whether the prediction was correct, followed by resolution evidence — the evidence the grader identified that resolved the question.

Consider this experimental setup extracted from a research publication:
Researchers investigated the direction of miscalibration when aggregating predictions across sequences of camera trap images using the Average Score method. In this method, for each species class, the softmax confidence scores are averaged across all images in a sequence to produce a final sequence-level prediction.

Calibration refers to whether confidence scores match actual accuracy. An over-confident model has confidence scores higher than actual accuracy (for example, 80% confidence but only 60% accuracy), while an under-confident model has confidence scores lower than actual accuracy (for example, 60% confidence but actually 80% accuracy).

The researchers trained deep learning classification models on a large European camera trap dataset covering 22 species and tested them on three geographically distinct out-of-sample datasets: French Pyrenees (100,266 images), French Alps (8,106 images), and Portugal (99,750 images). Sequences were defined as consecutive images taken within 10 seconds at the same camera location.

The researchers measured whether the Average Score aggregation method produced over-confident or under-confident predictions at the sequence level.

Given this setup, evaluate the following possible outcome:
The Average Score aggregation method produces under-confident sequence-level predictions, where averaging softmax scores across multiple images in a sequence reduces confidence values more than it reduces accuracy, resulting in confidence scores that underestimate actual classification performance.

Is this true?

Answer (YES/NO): YES